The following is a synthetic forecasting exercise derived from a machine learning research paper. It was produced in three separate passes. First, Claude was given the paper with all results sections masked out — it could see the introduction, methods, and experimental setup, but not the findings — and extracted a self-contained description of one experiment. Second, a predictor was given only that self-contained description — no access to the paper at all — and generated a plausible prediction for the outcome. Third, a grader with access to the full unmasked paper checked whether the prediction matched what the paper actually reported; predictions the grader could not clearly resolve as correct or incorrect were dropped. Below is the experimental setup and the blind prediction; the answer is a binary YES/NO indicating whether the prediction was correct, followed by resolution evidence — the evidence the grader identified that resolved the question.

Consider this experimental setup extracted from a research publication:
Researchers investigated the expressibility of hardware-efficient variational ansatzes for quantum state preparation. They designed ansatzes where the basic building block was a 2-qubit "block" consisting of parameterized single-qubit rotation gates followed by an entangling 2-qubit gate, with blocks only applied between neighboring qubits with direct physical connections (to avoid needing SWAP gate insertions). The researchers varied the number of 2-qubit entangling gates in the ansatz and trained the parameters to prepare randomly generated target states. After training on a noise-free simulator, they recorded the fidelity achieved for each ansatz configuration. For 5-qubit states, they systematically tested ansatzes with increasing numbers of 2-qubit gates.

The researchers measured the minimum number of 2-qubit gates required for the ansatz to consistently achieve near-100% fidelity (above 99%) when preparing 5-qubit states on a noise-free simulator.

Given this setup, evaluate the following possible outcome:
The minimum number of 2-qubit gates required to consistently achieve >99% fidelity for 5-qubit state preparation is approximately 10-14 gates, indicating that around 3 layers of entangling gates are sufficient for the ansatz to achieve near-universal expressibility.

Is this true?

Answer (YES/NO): NO